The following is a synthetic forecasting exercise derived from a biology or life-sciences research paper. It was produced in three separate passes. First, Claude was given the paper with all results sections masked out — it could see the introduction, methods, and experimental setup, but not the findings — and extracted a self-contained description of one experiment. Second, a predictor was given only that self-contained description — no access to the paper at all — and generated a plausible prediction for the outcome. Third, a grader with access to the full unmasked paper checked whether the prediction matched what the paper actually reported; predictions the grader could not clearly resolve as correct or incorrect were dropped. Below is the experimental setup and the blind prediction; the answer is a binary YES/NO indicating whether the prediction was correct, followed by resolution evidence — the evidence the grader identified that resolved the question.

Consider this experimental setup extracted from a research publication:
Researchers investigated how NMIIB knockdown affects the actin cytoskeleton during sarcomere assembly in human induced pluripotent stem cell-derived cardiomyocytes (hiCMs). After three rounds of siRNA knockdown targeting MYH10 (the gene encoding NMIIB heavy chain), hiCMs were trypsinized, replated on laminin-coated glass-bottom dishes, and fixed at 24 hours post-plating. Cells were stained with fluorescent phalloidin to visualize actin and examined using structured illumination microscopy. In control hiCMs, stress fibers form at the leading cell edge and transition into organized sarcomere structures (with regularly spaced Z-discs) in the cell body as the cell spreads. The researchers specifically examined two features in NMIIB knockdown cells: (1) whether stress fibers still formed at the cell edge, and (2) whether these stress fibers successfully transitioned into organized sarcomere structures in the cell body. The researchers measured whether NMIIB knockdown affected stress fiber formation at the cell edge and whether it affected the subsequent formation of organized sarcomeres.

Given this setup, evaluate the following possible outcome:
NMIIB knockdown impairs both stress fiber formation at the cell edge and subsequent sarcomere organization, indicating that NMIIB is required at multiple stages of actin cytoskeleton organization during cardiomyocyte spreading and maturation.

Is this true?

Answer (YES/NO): YES